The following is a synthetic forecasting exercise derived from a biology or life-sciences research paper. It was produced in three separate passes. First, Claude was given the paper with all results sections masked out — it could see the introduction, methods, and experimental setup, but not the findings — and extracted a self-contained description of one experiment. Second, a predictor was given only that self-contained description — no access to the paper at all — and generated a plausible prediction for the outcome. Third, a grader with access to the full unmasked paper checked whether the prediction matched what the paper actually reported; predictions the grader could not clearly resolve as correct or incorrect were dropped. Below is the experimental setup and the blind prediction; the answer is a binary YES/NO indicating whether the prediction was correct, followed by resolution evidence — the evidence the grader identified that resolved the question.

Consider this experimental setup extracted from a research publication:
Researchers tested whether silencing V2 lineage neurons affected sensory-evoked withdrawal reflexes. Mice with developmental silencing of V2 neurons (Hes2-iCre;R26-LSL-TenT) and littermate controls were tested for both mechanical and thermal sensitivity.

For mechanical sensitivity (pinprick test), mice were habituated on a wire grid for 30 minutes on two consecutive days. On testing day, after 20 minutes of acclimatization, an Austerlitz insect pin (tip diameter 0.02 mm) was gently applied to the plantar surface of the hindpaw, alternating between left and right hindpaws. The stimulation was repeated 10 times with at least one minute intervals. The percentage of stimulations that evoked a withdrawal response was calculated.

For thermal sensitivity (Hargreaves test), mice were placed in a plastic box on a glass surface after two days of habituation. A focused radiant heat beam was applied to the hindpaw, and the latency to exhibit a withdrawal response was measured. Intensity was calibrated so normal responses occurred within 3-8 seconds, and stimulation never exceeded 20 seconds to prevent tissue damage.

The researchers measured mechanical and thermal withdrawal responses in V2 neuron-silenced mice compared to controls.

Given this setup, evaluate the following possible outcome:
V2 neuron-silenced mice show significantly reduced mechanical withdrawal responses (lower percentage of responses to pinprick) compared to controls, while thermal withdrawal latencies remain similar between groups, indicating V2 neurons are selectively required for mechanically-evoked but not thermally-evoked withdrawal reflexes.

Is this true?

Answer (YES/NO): NO